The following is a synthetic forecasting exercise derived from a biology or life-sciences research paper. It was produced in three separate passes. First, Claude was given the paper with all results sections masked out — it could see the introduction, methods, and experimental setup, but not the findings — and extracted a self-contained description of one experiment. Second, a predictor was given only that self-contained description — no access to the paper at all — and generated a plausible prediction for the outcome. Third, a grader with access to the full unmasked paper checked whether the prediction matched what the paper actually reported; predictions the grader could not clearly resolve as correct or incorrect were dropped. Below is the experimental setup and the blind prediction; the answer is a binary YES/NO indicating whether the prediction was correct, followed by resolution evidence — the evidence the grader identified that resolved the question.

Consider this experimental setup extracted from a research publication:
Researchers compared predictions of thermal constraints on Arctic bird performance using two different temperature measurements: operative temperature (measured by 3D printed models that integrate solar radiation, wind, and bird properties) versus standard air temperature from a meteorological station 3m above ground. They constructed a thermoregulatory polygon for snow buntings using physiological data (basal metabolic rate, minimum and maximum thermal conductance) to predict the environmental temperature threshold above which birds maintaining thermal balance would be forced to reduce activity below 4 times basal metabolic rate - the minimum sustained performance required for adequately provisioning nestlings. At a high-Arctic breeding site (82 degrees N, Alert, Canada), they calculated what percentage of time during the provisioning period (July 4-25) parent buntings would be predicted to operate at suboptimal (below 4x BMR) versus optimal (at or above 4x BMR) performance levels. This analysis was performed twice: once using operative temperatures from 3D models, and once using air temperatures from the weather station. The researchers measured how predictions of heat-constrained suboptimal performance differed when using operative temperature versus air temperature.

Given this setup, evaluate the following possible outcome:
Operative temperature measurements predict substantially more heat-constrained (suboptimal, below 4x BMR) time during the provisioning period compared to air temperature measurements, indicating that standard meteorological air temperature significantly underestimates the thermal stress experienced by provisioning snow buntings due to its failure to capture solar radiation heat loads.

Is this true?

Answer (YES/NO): YES